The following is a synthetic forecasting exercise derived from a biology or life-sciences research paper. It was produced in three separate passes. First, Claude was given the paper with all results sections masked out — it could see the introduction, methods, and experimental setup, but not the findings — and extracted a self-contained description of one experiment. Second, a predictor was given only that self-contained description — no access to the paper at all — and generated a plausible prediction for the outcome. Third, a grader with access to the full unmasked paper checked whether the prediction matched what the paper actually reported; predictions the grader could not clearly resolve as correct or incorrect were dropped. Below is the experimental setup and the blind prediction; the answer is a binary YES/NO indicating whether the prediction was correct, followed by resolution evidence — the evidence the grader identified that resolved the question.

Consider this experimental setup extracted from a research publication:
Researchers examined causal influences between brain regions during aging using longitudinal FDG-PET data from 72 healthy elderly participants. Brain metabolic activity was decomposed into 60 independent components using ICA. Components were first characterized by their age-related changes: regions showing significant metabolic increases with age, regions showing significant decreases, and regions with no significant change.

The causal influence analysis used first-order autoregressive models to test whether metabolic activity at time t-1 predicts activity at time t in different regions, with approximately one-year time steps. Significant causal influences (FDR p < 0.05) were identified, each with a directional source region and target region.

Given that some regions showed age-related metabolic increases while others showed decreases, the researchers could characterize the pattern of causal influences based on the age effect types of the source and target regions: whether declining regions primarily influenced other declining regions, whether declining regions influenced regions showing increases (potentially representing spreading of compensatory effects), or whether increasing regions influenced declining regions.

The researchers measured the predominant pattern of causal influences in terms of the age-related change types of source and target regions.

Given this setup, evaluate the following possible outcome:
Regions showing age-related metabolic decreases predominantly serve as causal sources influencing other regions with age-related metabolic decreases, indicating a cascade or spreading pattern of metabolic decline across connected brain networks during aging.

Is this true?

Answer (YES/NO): NO